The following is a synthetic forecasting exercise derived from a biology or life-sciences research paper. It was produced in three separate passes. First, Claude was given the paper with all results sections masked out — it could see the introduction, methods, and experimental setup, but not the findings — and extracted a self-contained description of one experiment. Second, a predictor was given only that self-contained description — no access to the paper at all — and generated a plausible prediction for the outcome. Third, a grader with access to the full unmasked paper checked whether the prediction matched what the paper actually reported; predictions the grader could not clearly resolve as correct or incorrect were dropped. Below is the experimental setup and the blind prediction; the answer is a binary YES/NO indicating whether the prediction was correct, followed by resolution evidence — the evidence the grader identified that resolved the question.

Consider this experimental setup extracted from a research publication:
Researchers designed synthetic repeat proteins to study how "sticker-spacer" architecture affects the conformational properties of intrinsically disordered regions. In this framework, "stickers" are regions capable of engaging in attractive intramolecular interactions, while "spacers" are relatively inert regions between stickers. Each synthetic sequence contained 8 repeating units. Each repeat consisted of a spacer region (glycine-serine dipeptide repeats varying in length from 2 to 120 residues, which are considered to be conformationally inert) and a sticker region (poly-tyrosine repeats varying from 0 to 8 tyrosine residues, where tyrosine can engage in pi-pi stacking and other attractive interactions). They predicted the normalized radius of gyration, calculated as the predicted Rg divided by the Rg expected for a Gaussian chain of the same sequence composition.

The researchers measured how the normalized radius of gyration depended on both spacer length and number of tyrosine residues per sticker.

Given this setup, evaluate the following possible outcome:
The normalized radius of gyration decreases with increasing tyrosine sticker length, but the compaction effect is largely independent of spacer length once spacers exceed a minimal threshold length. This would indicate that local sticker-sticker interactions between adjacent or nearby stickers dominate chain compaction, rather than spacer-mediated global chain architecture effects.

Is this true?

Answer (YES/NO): NO